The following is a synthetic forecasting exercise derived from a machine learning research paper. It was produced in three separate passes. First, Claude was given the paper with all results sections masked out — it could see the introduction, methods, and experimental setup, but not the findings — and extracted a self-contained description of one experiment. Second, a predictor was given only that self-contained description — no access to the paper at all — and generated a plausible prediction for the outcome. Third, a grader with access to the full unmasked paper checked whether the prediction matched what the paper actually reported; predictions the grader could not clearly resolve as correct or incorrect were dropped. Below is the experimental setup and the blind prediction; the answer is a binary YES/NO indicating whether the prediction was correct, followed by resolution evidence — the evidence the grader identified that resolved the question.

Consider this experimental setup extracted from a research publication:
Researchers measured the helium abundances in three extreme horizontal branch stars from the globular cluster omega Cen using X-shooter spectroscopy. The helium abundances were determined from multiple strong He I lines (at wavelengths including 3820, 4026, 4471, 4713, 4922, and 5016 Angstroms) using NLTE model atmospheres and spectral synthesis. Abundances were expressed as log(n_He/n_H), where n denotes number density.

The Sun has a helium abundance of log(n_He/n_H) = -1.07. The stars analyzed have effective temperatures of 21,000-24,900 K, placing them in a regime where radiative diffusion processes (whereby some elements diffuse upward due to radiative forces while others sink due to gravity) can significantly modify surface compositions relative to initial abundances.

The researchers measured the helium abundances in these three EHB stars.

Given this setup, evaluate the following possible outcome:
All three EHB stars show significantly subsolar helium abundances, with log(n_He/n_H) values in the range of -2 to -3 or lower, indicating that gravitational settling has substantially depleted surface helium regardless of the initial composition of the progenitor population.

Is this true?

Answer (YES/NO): YES